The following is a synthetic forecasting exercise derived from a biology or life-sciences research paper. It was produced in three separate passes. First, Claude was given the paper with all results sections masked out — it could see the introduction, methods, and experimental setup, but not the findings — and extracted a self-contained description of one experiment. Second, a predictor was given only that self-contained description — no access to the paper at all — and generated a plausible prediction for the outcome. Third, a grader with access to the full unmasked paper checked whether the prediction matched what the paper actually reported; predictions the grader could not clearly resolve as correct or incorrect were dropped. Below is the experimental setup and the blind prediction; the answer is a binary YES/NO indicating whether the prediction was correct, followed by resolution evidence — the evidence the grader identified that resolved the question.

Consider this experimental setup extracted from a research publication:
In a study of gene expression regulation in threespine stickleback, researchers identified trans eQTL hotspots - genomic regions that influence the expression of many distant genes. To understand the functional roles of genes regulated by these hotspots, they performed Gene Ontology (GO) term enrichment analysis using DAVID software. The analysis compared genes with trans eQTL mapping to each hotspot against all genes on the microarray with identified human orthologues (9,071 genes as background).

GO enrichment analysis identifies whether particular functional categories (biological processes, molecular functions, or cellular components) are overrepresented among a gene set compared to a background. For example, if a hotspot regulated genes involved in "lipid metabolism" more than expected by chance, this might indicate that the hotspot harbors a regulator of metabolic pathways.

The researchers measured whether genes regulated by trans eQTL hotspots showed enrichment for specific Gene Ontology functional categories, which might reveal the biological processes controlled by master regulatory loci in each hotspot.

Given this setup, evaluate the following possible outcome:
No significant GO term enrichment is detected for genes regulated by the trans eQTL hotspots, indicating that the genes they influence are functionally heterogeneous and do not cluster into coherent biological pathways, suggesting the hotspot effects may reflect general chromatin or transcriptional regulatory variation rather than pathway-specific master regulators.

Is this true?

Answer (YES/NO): YES